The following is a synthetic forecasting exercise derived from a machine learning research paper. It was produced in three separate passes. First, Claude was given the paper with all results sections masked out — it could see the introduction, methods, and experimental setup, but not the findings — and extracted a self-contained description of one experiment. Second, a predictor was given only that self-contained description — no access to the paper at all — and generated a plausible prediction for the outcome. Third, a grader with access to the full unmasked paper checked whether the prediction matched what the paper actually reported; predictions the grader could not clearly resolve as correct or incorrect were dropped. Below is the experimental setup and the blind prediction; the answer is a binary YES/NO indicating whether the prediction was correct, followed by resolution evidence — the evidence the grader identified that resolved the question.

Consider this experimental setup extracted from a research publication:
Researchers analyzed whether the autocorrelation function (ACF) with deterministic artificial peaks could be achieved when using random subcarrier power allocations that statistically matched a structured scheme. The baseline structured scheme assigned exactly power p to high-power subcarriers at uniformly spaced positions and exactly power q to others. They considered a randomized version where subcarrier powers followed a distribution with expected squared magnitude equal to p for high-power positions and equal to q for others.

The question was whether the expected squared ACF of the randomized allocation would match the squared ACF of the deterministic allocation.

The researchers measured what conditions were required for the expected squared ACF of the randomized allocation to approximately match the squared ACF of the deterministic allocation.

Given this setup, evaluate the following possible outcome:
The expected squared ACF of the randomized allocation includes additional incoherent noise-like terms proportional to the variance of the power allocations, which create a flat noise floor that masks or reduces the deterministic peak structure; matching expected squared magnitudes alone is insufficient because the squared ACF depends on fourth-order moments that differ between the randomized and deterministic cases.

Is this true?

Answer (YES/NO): YES